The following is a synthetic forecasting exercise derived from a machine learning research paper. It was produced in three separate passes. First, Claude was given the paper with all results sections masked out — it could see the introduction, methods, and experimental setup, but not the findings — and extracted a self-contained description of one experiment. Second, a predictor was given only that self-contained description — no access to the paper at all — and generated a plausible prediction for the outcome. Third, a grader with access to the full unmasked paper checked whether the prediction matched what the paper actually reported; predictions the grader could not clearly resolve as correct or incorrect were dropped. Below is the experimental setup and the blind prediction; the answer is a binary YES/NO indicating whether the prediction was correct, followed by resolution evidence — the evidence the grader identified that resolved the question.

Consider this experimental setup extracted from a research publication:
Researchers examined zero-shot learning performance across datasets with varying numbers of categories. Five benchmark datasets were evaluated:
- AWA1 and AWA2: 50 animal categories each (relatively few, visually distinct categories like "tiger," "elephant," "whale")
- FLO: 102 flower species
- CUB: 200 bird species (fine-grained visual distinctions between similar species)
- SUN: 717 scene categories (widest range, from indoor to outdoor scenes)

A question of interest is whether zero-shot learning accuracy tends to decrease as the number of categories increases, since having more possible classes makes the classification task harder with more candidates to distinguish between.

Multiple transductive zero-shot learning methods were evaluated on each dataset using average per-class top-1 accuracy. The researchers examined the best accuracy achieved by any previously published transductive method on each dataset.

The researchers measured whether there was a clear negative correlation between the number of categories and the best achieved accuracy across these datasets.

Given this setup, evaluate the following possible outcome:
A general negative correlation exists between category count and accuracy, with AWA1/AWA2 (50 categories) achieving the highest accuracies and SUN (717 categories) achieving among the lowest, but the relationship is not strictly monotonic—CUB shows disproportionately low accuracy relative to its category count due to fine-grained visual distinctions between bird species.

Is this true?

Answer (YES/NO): YES